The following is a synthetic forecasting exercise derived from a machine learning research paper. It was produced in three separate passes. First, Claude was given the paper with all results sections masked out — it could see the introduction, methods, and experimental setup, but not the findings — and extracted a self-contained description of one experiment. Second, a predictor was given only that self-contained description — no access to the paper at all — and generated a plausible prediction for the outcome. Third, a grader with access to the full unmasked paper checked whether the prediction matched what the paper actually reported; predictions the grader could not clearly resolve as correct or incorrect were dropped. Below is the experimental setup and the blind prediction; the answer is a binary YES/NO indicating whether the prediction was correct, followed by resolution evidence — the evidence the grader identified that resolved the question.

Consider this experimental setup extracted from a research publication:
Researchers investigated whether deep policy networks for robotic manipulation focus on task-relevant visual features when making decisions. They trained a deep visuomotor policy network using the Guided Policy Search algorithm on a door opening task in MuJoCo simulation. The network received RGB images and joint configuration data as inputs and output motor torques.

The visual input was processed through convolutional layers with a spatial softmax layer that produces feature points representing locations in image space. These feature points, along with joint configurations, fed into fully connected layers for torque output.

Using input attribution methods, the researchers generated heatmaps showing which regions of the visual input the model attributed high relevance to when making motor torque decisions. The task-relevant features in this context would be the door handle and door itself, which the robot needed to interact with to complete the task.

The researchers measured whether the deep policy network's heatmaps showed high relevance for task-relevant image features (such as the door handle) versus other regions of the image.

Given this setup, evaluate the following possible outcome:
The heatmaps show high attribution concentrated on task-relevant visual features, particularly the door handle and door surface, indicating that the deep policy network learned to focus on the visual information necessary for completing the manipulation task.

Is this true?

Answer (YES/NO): NO